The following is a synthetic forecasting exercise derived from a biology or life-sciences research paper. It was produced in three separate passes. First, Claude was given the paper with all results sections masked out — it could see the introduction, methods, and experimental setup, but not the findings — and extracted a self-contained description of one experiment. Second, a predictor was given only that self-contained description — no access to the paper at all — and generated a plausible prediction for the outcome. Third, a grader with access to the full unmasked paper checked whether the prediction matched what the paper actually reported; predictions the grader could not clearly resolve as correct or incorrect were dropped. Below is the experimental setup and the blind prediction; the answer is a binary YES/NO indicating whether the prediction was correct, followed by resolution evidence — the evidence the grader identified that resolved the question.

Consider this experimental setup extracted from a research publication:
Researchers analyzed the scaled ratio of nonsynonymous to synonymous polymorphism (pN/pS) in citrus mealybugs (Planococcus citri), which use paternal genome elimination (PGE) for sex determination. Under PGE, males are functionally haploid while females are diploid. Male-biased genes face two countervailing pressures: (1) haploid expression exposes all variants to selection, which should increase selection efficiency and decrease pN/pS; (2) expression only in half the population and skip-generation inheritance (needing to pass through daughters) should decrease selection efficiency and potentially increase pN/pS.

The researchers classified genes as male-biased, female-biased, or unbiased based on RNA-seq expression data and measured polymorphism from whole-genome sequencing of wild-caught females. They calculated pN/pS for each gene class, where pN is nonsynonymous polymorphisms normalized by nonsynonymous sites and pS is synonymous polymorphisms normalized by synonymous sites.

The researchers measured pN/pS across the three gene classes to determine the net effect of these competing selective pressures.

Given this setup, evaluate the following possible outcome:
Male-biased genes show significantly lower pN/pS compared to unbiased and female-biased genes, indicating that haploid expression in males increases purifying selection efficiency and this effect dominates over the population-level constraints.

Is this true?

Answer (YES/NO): NO